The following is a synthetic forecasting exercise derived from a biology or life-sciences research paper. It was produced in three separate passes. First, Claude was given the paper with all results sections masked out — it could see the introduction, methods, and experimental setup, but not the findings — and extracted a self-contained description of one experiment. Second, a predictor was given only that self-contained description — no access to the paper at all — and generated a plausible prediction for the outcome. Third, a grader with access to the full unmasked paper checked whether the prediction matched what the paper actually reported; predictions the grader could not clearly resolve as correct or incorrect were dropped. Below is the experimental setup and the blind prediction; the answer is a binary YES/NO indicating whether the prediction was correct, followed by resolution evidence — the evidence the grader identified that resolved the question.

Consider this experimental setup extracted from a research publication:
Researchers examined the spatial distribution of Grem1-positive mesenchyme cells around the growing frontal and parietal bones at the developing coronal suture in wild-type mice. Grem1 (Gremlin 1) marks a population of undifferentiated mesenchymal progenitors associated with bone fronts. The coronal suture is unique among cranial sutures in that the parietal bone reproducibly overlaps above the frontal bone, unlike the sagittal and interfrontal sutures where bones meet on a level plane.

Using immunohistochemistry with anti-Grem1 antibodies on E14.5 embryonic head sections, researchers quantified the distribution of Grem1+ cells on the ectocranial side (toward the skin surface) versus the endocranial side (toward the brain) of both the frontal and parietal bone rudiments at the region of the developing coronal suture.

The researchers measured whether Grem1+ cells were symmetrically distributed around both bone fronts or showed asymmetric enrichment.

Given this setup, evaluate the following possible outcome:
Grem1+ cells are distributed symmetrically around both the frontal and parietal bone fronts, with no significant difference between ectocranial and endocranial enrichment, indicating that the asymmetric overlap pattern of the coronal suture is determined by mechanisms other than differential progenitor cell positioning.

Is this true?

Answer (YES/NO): NO